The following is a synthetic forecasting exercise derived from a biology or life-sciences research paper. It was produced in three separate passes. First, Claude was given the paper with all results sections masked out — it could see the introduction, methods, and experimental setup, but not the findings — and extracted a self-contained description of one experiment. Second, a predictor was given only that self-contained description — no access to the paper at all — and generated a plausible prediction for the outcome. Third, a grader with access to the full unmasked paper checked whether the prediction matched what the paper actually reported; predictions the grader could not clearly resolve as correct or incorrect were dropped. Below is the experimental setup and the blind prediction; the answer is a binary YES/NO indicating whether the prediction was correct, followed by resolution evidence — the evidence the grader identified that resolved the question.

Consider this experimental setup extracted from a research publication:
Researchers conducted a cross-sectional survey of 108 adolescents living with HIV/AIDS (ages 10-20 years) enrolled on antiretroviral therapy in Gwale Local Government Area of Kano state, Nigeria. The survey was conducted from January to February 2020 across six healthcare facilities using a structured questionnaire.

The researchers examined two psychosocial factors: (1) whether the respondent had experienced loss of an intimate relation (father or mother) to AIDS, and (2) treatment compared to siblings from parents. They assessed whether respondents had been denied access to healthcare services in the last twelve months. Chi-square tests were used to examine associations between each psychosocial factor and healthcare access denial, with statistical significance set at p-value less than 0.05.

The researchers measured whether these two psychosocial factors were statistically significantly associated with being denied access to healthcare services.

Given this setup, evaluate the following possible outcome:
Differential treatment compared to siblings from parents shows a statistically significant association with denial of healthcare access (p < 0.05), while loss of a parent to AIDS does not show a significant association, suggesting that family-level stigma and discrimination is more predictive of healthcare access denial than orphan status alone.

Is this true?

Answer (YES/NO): NO